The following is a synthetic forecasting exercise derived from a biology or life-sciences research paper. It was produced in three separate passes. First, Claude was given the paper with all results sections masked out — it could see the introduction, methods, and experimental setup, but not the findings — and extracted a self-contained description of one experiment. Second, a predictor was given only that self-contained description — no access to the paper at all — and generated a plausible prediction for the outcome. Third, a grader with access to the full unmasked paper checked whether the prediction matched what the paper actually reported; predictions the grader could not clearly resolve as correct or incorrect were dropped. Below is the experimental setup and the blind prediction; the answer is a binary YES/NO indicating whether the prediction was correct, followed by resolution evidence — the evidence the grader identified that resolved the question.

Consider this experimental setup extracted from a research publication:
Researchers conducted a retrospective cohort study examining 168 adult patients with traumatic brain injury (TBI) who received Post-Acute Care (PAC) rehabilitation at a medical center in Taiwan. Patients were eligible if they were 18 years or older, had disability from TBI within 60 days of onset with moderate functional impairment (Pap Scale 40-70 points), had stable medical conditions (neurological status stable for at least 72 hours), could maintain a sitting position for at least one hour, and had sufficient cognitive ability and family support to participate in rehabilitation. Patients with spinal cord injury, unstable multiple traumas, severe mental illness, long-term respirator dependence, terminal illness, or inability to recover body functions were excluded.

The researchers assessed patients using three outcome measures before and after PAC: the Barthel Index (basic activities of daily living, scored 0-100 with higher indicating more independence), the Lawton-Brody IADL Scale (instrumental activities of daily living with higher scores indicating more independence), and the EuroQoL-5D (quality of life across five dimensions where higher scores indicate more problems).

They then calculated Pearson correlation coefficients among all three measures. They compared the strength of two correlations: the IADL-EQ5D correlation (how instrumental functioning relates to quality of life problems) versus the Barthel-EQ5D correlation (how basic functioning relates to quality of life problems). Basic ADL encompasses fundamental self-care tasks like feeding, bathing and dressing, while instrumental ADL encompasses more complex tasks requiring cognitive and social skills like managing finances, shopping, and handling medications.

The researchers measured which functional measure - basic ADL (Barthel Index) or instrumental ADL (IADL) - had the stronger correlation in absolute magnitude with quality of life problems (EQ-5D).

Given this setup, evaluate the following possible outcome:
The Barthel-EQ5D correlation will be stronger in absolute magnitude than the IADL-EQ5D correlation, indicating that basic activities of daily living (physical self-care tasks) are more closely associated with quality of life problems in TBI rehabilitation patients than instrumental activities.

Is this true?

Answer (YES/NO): YES